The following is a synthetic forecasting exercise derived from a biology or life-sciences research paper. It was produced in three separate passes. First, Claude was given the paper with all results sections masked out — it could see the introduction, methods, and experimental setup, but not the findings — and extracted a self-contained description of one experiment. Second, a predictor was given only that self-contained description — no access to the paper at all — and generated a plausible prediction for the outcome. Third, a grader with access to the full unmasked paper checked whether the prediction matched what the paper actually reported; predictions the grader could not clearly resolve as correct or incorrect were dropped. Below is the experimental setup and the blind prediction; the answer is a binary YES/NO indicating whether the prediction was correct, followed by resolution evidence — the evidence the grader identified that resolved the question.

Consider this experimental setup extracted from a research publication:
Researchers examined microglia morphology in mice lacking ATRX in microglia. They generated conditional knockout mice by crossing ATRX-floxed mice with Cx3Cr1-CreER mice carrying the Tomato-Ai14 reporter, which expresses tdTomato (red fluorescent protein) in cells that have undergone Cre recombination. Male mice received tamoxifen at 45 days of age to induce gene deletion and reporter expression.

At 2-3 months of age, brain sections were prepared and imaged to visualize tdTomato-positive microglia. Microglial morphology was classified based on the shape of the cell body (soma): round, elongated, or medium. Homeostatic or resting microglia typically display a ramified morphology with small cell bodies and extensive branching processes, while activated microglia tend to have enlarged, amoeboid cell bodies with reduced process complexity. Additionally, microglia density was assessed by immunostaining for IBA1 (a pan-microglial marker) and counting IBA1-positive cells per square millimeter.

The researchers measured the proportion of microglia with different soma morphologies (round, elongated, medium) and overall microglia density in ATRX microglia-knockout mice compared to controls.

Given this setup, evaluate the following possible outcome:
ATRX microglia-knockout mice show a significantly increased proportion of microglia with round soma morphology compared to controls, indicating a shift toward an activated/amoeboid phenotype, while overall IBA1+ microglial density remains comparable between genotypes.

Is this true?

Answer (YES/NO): NO